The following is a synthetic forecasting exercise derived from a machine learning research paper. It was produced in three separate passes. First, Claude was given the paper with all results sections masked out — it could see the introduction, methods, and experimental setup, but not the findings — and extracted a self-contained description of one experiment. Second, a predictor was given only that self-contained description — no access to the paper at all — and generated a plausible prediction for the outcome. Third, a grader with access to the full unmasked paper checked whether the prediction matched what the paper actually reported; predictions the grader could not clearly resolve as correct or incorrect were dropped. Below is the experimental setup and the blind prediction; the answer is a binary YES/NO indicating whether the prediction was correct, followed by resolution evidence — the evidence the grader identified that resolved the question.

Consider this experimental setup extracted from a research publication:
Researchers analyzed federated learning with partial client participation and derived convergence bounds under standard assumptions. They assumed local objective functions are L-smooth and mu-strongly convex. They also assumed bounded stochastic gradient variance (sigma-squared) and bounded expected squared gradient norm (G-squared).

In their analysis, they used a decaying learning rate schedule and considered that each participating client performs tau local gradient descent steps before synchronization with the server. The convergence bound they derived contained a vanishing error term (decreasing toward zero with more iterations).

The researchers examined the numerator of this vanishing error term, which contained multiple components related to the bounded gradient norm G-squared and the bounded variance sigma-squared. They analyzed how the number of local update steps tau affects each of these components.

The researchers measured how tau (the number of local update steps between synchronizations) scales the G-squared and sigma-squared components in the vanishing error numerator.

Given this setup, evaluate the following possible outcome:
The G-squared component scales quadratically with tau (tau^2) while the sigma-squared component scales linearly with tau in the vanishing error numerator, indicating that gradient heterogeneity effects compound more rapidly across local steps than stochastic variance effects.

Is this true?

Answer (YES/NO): NO